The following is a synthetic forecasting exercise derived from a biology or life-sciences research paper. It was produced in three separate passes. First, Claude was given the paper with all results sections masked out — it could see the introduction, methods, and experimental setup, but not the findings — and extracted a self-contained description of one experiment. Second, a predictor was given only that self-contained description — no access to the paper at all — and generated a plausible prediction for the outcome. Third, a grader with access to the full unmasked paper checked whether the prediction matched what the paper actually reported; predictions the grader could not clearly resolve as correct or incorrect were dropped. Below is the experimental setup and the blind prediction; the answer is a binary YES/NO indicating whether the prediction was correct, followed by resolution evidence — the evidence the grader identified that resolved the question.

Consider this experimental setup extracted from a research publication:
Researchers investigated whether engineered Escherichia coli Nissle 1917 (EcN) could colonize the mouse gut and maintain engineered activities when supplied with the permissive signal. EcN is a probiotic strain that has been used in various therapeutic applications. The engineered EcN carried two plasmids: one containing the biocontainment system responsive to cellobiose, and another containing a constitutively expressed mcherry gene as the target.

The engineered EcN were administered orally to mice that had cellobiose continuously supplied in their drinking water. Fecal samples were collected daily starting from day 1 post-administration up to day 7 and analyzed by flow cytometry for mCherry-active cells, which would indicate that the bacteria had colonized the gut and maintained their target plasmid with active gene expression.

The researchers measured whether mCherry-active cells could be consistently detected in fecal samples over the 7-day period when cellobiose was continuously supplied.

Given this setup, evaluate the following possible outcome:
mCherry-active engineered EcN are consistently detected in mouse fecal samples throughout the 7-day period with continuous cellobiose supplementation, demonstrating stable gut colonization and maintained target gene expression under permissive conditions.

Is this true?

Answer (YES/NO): YES